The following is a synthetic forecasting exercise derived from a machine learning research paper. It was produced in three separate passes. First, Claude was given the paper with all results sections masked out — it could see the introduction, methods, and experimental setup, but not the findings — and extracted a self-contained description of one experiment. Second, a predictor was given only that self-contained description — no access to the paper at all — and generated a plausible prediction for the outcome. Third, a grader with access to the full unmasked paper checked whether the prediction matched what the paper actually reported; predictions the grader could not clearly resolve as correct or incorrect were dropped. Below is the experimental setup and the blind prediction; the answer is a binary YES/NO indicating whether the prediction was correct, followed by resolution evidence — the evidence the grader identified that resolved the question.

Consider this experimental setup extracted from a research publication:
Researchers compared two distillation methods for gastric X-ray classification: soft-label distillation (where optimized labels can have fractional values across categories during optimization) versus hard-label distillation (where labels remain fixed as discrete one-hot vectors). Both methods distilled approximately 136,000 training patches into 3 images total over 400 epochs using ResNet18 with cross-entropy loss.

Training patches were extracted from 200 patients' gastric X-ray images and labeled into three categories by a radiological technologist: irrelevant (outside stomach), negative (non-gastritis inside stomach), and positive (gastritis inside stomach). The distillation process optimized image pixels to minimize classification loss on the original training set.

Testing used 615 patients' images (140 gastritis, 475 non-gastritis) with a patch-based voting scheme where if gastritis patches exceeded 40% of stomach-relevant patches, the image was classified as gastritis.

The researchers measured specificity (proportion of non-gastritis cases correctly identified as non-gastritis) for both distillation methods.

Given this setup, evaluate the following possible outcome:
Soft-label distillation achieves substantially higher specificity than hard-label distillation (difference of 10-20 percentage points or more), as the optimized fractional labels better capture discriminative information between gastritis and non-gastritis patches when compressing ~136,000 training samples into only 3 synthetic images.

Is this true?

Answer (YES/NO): NO